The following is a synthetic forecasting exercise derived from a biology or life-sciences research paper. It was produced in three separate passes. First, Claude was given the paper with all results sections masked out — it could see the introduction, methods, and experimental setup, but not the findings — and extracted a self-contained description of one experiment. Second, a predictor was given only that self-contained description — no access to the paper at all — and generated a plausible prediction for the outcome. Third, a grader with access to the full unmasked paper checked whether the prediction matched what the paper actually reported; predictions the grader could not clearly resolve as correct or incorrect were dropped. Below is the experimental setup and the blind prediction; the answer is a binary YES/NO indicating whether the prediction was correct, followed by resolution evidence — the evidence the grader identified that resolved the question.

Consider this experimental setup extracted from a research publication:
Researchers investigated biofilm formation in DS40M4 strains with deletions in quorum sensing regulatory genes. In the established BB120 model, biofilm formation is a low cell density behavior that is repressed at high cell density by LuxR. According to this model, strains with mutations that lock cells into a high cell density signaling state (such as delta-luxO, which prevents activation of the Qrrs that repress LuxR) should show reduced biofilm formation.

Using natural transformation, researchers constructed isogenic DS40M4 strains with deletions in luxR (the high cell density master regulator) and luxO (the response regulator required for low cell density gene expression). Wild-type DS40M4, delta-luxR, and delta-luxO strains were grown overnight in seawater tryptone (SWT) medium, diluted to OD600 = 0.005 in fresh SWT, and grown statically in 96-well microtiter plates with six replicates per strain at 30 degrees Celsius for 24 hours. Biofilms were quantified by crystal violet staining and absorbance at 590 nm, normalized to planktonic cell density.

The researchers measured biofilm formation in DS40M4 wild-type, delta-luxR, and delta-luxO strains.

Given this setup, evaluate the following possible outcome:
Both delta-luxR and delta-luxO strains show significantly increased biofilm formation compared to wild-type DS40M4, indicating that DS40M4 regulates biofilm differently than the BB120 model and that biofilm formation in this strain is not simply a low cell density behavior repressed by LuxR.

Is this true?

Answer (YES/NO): NO